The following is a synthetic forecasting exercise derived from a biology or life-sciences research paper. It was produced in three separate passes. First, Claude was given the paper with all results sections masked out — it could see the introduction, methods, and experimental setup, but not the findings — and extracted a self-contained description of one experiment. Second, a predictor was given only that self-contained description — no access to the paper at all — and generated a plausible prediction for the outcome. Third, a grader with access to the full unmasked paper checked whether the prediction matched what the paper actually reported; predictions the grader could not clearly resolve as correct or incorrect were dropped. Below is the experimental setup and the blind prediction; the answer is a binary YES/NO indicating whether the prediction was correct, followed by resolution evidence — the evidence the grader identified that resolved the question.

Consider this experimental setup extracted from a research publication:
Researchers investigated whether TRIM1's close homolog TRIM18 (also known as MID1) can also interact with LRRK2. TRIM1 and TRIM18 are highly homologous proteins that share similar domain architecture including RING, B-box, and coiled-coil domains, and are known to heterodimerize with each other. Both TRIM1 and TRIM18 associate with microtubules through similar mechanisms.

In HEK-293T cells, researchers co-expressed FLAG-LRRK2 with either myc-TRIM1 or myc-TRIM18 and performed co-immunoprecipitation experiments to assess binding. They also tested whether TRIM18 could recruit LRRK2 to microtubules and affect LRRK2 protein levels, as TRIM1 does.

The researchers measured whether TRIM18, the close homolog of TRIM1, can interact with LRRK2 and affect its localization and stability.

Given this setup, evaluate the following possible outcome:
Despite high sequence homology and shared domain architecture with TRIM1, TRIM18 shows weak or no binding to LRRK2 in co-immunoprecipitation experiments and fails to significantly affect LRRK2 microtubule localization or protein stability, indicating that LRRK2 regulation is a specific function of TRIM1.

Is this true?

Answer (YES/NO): YES